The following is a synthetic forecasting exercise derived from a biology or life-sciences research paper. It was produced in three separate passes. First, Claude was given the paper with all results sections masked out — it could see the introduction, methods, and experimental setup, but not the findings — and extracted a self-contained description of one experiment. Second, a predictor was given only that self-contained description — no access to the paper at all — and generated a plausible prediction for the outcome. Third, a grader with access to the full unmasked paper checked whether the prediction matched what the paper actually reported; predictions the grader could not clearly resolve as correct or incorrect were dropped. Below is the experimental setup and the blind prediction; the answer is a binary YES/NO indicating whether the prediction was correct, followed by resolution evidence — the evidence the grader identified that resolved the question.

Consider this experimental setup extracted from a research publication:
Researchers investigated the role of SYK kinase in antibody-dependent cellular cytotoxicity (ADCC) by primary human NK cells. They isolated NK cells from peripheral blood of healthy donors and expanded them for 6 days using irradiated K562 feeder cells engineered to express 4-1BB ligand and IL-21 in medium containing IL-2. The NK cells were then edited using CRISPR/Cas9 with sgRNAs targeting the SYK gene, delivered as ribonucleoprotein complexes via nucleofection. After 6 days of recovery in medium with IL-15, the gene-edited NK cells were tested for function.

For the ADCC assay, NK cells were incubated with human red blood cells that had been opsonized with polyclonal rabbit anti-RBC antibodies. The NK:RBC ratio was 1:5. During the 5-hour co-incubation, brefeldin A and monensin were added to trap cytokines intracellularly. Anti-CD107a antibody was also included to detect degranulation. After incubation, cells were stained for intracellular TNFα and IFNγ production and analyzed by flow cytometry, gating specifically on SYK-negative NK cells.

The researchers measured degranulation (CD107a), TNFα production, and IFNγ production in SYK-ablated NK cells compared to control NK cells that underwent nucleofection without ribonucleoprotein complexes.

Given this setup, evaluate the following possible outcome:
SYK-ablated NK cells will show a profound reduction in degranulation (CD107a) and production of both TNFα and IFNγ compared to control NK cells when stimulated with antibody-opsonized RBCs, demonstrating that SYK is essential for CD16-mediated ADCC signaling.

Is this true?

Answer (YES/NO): NO